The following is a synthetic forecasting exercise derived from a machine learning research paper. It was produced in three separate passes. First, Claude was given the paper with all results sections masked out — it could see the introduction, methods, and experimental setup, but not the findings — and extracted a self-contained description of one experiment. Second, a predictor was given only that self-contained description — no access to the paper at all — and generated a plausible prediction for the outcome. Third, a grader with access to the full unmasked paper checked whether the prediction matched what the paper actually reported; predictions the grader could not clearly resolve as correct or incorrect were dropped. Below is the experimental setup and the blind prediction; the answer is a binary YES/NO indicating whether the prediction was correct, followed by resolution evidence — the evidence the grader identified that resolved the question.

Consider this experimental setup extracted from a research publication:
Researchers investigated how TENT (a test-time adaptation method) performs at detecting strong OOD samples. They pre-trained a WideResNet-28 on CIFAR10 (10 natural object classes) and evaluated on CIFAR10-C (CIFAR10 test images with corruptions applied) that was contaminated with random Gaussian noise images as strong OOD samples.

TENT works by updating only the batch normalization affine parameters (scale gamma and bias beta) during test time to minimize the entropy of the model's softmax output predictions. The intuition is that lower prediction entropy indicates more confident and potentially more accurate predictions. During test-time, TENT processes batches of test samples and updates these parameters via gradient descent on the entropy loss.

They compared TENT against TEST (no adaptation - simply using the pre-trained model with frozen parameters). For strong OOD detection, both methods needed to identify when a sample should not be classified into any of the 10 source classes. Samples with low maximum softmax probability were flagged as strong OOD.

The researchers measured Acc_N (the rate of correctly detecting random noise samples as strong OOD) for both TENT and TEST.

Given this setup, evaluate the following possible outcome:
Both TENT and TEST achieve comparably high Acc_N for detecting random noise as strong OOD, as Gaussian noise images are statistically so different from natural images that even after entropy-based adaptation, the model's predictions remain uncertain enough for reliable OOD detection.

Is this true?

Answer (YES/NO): NO